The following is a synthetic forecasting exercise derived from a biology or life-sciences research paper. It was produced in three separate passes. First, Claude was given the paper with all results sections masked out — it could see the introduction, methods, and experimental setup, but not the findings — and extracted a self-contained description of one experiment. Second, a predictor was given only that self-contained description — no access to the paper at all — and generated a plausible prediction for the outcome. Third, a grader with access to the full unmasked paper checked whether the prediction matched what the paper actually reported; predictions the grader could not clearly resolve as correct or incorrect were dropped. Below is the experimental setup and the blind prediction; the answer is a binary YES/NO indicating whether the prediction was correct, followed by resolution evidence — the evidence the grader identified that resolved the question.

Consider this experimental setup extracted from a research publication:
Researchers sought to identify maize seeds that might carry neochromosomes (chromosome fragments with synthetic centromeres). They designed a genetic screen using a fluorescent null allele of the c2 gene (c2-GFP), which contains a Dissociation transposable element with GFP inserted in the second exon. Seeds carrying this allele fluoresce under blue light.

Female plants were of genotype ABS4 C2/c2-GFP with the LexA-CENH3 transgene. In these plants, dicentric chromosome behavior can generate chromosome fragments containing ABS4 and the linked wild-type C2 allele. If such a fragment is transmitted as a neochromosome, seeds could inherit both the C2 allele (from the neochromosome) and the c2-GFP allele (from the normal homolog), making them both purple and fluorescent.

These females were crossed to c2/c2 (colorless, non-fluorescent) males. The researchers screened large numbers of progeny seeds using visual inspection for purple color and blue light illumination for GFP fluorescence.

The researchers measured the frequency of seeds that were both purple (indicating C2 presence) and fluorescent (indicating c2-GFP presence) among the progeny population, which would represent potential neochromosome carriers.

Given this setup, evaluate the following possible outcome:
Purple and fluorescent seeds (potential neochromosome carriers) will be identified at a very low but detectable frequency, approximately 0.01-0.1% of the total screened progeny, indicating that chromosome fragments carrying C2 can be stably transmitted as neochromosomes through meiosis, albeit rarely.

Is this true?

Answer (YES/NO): NO